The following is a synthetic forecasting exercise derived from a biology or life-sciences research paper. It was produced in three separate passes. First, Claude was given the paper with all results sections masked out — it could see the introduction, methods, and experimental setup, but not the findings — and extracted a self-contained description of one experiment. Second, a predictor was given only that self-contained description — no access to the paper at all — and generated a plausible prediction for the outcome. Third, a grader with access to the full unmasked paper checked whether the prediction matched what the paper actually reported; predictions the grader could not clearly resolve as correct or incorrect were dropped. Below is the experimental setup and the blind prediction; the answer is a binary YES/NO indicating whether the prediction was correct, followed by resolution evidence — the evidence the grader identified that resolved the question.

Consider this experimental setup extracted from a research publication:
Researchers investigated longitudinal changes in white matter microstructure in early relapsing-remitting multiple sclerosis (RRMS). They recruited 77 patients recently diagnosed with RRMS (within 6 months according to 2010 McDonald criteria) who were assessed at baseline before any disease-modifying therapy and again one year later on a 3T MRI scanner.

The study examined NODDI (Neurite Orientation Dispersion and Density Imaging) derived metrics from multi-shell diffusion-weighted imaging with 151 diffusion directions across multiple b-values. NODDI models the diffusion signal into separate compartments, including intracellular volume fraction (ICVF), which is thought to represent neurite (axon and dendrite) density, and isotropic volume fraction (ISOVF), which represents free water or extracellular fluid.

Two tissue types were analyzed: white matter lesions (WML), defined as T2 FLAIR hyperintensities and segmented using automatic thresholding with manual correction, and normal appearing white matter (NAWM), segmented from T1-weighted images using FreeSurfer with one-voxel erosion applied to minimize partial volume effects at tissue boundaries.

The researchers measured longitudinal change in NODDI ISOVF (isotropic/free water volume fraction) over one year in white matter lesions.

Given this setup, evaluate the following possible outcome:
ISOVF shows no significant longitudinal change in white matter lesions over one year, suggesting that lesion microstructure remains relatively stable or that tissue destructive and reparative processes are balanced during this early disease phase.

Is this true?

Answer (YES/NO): NO